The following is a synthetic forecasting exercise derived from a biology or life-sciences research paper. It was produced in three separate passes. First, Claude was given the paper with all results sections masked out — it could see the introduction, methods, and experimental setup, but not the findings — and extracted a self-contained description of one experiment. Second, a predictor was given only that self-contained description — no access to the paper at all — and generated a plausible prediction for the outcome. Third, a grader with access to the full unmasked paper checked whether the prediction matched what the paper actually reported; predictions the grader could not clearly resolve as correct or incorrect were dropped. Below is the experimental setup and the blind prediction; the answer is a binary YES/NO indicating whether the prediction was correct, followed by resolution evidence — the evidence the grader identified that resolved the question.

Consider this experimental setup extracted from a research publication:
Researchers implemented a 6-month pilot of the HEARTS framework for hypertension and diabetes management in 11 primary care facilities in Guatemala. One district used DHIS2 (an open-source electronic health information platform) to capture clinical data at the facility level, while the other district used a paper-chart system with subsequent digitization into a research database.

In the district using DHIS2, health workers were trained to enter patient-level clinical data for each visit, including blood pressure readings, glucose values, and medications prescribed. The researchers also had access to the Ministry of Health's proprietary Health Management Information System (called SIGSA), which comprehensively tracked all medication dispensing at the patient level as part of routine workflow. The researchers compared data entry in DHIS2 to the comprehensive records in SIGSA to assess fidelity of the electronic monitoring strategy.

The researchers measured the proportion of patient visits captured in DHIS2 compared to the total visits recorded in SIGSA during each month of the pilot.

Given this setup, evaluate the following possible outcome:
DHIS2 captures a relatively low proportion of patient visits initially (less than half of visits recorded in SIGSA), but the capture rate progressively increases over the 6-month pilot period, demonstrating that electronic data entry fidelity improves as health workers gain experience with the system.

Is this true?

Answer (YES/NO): NO